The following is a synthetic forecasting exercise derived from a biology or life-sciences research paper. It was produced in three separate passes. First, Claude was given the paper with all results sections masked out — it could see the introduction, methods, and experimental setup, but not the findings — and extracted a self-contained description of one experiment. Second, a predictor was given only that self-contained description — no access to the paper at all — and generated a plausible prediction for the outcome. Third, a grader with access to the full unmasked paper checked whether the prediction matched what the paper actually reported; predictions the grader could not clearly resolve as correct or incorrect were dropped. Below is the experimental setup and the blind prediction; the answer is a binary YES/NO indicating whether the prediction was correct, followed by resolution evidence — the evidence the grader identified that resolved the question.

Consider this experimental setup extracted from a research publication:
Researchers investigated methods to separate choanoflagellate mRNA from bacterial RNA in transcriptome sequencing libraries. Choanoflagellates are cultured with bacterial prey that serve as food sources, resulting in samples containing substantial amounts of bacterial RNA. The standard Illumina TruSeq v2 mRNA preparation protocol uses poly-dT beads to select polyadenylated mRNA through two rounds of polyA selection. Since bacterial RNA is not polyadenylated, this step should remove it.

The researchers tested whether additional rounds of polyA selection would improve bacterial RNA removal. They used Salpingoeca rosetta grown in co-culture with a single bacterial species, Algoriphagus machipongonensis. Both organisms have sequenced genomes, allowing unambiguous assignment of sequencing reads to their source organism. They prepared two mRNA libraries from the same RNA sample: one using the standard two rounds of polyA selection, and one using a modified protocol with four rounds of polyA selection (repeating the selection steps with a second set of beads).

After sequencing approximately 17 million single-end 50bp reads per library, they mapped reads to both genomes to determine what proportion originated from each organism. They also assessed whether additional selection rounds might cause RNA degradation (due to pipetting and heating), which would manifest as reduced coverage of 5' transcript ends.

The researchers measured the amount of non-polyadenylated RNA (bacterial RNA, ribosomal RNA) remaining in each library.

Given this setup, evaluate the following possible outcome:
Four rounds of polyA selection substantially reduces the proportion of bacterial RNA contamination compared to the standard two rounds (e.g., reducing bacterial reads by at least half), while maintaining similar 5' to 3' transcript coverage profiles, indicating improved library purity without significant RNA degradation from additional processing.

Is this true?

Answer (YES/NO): YES